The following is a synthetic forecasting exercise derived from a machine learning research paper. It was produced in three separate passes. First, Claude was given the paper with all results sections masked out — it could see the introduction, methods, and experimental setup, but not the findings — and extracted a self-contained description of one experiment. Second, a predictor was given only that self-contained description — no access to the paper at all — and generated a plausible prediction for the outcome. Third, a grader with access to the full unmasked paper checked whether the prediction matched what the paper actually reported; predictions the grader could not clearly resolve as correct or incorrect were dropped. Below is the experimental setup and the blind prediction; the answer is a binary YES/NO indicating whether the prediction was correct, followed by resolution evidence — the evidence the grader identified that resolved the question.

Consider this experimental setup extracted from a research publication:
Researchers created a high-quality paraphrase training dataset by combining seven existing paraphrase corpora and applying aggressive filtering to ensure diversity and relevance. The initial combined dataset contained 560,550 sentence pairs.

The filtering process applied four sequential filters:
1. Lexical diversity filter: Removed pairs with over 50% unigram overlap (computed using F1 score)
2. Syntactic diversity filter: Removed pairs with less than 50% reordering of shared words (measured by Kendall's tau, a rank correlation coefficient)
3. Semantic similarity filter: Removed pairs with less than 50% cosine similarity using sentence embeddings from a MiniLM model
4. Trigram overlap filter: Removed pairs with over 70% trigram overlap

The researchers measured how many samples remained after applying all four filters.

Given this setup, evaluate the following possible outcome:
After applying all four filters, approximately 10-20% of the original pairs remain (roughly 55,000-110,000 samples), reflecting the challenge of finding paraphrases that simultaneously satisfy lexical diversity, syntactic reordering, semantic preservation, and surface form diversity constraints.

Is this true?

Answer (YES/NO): YES